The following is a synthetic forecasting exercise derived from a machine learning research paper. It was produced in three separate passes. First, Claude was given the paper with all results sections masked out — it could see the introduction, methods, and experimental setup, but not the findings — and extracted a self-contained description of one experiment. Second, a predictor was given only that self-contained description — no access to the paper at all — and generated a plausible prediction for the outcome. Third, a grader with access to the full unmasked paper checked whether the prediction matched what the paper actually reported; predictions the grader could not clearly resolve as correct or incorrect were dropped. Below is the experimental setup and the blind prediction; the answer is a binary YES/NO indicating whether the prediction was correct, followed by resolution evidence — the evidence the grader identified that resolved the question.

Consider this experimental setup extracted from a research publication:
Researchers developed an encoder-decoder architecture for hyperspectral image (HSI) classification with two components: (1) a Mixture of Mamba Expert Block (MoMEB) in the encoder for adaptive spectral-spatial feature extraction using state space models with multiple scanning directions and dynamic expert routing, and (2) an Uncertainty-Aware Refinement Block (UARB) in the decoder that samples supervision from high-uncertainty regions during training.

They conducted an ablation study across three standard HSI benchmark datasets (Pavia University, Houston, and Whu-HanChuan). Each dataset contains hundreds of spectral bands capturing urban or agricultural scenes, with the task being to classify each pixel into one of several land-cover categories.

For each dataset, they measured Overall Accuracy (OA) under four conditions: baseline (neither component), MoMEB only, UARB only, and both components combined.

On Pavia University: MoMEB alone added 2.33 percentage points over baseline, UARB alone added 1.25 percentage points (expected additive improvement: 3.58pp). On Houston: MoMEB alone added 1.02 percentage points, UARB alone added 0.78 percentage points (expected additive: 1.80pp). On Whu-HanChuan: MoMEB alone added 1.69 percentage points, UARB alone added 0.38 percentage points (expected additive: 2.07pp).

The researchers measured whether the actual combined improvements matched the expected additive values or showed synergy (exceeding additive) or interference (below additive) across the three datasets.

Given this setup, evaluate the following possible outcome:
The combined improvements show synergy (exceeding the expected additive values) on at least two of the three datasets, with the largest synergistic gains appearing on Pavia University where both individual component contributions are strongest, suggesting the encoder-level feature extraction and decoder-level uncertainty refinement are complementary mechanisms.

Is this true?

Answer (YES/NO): NO